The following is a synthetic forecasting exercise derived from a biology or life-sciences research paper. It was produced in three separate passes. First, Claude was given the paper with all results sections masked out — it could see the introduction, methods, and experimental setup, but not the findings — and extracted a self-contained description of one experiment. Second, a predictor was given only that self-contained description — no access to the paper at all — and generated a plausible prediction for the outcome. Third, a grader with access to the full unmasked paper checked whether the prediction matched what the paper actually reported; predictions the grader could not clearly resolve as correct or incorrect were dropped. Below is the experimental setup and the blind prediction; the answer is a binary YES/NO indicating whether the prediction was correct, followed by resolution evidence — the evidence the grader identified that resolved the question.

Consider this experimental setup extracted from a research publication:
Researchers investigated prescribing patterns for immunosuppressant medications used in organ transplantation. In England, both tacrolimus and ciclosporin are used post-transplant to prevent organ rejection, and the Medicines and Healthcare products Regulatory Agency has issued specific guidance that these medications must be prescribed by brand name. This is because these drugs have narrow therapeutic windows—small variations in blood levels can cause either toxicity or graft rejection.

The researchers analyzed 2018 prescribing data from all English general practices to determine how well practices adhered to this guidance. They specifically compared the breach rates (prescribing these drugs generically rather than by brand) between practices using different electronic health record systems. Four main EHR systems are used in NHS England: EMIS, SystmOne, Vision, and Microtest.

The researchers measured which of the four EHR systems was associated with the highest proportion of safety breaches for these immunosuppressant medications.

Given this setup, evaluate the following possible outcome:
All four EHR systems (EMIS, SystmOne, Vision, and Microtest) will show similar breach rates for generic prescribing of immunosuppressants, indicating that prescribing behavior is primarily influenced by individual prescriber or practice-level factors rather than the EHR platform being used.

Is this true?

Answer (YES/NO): NO